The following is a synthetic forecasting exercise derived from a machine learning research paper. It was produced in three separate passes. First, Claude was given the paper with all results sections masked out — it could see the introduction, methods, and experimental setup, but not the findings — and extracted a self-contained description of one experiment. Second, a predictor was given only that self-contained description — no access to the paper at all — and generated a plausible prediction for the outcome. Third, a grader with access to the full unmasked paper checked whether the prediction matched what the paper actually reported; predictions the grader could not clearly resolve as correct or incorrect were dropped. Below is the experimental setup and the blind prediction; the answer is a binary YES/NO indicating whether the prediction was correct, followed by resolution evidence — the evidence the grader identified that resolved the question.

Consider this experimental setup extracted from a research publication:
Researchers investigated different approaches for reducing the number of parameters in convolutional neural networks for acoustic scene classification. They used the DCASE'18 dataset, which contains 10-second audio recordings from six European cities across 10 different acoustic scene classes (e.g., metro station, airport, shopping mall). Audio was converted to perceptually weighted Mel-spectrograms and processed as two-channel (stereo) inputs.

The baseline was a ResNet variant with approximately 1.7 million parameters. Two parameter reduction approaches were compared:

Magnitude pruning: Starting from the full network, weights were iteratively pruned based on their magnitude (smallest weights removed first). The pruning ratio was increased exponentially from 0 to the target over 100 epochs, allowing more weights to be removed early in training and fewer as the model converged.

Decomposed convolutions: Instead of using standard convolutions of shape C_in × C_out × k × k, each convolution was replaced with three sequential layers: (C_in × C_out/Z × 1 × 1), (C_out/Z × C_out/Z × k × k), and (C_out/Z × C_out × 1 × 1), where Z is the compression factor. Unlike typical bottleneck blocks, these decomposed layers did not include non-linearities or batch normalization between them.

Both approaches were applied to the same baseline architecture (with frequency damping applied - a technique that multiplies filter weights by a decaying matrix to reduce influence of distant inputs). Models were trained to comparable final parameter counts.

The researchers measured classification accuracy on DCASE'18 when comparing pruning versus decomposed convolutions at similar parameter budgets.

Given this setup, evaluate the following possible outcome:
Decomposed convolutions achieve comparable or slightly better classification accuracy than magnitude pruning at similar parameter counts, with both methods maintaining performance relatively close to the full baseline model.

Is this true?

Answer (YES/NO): NO